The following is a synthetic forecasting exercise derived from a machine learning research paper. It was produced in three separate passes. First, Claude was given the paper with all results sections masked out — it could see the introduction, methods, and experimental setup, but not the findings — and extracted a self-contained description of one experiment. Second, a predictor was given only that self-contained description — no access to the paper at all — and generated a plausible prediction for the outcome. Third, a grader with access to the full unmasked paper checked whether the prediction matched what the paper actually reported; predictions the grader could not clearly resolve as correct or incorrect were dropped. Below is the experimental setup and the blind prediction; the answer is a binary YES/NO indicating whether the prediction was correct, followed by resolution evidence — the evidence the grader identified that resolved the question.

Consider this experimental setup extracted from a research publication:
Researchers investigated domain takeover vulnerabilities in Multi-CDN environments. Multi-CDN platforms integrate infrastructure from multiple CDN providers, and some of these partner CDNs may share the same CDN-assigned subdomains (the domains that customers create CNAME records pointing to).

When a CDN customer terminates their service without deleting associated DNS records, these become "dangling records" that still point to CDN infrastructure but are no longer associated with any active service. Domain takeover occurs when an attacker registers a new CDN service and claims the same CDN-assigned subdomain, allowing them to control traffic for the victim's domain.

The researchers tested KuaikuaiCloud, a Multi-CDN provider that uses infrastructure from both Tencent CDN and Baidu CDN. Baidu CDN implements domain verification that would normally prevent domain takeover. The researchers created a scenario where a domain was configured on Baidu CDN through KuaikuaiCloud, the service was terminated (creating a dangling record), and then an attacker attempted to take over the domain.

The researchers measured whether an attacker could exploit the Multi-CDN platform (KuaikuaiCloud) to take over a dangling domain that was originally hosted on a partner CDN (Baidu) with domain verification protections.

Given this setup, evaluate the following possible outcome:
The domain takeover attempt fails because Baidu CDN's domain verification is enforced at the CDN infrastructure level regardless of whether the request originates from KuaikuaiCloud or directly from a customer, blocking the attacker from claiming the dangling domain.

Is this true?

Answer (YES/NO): NO